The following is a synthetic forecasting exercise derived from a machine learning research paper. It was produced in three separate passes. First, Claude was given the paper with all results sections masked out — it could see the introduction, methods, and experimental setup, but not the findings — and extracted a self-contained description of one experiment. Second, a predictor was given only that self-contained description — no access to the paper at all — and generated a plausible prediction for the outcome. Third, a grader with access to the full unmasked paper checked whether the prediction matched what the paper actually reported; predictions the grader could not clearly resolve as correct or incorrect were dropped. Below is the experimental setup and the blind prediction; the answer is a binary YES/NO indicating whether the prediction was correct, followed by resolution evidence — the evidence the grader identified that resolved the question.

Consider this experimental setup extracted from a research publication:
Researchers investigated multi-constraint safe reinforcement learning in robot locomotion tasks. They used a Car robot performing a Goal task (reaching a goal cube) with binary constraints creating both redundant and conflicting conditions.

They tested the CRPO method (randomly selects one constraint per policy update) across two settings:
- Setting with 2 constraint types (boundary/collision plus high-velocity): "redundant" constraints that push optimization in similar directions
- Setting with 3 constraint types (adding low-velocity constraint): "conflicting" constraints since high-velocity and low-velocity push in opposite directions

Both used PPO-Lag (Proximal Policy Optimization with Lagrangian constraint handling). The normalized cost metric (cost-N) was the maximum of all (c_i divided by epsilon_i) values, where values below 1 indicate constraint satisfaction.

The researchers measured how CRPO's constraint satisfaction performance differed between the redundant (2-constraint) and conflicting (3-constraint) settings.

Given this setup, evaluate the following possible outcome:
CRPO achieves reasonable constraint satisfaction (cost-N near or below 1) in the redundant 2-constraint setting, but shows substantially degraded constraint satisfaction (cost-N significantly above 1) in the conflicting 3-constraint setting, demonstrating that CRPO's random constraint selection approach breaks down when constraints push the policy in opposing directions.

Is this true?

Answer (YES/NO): NO